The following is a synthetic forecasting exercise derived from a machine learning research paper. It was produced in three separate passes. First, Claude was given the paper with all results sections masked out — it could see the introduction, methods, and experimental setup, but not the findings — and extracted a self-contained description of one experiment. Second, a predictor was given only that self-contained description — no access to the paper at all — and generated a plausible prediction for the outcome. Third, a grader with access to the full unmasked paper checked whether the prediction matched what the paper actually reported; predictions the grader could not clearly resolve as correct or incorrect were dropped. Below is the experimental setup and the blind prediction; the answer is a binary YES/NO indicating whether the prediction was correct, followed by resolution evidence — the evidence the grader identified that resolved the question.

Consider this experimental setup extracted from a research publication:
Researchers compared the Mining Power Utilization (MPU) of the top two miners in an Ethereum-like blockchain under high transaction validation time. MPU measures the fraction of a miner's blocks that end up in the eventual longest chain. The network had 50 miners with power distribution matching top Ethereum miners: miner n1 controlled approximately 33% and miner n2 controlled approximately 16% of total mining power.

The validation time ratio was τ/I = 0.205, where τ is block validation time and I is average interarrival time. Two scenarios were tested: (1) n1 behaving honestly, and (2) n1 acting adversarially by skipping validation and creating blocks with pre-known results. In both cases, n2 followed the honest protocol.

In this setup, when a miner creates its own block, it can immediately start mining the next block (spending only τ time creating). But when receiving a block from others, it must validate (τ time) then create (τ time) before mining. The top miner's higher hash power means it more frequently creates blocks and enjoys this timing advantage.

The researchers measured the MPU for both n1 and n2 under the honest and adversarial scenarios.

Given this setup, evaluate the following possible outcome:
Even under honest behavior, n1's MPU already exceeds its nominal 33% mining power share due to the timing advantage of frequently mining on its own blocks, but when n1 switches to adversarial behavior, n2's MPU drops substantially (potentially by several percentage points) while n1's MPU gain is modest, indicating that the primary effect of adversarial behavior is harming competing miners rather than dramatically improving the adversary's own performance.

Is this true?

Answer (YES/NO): NO